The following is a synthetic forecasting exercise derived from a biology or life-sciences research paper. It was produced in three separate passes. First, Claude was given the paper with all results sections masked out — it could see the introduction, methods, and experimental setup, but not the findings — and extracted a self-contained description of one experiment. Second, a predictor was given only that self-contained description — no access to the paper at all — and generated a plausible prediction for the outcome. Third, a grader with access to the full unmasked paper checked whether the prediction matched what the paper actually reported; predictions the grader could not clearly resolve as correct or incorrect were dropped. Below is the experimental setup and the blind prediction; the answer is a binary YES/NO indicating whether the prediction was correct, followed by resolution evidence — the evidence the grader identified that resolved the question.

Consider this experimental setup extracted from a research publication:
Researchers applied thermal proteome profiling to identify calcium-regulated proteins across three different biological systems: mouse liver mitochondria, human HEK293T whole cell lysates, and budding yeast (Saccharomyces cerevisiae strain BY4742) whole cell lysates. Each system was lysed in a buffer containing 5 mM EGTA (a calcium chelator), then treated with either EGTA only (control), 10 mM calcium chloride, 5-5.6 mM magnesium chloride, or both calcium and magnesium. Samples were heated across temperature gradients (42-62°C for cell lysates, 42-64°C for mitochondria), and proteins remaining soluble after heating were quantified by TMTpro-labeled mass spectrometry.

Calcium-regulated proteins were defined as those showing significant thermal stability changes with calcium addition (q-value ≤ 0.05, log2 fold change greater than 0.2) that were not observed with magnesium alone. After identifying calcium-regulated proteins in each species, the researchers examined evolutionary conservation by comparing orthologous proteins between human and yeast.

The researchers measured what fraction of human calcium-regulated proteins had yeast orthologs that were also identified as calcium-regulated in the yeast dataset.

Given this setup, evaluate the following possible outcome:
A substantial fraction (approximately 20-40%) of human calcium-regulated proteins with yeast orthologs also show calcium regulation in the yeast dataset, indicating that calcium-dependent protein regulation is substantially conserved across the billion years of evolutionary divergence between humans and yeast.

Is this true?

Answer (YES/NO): NO